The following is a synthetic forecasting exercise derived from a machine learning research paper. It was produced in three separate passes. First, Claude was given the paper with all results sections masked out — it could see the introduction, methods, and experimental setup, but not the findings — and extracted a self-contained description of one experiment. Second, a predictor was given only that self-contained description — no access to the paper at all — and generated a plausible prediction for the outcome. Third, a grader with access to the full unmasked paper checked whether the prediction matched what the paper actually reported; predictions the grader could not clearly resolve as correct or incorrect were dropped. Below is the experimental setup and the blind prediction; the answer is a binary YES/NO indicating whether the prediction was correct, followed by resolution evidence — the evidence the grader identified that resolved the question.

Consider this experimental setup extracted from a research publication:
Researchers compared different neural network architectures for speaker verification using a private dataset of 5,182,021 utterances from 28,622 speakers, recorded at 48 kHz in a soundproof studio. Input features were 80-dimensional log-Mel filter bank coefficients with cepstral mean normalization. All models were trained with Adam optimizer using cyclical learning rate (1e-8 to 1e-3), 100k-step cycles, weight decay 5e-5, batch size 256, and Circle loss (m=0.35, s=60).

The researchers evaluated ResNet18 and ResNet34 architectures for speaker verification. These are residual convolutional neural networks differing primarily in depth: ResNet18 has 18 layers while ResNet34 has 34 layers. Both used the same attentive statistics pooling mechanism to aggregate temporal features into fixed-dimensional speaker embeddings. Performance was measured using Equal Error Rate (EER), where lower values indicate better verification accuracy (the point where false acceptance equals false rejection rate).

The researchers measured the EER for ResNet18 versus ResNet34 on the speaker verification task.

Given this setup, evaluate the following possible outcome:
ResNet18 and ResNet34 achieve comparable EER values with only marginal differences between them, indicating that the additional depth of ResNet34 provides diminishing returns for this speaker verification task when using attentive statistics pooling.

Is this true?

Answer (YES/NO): NO